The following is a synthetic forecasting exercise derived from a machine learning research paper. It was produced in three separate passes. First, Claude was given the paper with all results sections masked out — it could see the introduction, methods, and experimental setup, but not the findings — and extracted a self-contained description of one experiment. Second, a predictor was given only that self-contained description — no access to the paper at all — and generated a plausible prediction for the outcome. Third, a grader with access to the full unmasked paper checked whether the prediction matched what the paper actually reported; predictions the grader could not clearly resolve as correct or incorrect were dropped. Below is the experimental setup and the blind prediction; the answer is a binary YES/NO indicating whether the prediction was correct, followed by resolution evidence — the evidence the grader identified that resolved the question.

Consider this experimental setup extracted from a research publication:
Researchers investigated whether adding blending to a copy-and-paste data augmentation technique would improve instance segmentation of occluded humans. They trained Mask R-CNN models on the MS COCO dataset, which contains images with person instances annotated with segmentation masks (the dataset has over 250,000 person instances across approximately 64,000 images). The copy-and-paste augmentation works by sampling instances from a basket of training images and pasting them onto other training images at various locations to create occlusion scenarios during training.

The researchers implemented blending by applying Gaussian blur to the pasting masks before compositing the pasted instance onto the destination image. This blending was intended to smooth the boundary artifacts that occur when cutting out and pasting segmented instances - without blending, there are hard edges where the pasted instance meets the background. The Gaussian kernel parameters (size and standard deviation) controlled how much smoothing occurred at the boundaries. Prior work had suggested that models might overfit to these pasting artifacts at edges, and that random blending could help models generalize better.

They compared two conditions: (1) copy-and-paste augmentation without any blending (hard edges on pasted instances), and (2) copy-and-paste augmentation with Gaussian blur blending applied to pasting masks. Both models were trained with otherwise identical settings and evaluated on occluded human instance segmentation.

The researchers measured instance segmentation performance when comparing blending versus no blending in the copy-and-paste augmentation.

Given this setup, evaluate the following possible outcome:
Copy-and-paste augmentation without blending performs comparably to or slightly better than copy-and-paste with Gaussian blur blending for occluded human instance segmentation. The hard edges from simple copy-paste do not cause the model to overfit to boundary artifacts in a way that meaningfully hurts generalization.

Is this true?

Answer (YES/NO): YES